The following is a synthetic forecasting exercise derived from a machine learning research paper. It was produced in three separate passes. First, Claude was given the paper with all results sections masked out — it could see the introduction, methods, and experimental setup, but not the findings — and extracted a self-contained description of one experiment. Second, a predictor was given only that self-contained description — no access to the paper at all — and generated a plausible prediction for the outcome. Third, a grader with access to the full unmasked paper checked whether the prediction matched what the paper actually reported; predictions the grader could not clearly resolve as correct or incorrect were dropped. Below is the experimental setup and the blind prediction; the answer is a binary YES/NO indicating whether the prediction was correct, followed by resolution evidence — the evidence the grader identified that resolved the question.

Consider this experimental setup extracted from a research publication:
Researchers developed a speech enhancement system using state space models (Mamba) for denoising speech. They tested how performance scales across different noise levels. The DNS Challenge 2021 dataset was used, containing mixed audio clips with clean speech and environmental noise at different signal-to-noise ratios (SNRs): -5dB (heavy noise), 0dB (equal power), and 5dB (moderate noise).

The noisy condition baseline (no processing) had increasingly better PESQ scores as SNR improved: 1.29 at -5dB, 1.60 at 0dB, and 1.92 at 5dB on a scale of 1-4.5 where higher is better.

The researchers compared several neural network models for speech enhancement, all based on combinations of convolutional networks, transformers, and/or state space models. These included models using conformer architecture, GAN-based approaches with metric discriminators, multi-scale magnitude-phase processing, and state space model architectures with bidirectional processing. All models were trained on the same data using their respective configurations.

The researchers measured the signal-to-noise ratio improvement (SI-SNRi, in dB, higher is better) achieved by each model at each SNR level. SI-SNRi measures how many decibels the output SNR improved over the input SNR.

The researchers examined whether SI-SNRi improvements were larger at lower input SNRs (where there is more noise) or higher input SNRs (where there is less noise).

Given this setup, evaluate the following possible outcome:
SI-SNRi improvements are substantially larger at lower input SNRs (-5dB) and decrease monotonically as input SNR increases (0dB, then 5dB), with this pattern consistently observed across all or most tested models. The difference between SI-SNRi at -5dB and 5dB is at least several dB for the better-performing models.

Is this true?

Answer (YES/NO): YES